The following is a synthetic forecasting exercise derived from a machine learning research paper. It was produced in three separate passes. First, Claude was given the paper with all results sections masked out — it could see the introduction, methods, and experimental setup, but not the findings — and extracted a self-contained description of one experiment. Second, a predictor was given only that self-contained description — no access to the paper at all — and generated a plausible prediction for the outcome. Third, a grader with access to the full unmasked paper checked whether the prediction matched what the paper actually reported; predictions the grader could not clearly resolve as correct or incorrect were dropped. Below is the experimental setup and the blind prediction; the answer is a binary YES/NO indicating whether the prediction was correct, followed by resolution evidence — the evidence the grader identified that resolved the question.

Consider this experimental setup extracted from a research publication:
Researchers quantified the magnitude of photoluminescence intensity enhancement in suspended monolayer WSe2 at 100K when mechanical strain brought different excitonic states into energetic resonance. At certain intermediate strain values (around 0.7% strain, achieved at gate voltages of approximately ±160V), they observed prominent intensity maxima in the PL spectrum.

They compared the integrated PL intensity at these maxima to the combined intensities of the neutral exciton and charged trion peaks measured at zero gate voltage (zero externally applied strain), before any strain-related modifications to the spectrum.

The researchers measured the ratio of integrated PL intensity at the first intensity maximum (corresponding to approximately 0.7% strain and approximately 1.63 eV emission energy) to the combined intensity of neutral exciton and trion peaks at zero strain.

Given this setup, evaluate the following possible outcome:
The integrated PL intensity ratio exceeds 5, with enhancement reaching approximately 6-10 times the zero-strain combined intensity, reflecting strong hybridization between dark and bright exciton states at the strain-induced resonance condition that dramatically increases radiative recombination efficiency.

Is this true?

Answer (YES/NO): YES